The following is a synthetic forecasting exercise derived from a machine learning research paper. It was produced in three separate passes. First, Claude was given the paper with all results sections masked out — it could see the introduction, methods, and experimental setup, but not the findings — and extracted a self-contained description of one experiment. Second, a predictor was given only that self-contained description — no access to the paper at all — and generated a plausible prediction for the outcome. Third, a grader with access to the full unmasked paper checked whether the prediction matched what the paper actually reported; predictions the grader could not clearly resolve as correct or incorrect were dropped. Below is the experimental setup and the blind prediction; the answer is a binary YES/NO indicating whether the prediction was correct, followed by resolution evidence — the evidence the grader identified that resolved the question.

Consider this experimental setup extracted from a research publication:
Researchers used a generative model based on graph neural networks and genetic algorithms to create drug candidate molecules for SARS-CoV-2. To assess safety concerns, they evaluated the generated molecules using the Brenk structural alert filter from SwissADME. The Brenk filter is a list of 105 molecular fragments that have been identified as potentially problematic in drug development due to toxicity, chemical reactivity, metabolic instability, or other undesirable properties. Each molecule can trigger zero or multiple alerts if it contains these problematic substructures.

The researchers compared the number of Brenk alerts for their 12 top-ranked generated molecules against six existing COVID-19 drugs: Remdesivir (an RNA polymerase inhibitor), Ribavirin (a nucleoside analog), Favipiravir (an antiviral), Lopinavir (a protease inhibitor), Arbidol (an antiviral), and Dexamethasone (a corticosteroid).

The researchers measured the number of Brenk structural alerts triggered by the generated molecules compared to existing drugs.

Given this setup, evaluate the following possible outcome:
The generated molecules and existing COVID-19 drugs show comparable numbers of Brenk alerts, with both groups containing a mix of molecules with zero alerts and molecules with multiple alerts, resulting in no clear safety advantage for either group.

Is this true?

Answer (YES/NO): NO